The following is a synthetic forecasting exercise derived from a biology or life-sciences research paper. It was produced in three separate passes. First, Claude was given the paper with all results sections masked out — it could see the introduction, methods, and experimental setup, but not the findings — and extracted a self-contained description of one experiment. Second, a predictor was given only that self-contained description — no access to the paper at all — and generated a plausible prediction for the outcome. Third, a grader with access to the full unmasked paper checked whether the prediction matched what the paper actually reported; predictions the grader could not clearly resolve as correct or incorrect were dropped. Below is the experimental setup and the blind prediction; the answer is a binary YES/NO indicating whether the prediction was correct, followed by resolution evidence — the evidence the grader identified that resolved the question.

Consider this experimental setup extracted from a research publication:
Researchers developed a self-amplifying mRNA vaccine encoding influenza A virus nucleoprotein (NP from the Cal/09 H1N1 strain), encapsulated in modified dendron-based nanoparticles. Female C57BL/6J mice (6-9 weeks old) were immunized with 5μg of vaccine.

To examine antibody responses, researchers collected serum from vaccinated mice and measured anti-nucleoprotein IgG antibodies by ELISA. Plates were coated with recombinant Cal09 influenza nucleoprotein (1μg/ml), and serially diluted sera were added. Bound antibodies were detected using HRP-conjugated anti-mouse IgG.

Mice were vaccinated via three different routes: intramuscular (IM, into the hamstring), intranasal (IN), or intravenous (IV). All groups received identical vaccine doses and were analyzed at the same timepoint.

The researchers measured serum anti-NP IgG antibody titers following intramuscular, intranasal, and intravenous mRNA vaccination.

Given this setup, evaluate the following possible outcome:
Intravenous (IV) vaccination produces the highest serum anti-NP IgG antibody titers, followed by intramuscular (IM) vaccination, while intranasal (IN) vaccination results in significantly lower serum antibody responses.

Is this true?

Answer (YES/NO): NO